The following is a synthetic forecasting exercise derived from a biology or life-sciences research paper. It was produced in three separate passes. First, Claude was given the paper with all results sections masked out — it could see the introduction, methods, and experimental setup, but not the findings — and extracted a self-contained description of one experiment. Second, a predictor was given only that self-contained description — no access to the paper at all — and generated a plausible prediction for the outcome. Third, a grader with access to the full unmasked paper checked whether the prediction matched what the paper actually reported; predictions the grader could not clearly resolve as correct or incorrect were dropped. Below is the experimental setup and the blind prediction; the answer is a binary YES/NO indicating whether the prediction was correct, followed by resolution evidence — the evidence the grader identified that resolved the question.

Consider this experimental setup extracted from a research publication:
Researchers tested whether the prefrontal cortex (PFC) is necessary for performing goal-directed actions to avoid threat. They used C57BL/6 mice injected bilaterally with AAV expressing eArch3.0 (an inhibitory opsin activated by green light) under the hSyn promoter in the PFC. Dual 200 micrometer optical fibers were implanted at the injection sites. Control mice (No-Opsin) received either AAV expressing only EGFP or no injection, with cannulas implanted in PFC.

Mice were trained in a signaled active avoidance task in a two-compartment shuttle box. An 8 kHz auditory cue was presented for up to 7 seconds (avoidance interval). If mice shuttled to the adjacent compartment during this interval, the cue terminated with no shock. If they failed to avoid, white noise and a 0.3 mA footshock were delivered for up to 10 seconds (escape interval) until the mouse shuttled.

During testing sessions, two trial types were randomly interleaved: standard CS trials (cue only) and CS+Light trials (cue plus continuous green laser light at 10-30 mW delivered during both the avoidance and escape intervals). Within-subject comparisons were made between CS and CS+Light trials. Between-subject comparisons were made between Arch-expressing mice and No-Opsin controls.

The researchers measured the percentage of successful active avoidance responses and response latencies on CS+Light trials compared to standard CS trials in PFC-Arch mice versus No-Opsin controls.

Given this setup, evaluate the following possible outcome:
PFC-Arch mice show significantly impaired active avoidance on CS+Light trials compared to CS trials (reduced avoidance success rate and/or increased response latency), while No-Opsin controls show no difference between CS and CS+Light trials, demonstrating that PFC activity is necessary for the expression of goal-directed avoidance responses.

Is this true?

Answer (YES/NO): NO